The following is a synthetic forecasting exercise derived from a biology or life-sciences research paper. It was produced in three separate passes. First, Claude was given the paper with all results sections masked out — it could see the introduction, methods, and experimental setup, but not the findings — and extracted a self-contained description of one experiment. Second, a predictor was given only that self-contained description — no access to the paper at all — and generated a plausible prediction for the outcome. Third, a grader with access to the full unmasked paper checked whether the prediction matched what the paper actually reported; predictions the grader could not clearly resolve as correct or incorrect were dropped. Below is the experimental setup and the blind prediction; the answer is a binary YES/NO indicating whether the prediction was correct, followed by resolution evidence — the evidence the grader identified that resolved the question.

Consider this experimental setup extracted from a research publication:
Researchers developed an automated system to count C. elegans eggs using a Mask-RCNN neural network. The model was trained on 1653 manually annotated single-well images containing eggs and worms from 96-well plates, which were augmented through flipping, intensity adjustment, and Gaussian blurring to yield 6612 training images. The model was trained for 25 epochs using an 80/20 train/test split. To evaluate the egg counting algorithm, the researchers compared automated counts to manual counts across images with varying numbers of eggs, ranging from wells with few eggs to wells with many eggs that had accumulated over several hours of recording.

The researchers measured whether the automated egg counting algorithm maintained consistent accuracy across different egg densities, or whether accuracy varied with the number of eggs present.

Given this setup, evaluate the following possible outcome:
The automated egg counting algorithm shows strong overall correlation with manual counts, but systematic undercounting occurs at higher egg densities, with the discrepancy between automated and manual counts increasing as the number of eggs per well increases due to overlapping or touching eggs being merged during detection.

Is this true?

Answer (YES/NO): YES